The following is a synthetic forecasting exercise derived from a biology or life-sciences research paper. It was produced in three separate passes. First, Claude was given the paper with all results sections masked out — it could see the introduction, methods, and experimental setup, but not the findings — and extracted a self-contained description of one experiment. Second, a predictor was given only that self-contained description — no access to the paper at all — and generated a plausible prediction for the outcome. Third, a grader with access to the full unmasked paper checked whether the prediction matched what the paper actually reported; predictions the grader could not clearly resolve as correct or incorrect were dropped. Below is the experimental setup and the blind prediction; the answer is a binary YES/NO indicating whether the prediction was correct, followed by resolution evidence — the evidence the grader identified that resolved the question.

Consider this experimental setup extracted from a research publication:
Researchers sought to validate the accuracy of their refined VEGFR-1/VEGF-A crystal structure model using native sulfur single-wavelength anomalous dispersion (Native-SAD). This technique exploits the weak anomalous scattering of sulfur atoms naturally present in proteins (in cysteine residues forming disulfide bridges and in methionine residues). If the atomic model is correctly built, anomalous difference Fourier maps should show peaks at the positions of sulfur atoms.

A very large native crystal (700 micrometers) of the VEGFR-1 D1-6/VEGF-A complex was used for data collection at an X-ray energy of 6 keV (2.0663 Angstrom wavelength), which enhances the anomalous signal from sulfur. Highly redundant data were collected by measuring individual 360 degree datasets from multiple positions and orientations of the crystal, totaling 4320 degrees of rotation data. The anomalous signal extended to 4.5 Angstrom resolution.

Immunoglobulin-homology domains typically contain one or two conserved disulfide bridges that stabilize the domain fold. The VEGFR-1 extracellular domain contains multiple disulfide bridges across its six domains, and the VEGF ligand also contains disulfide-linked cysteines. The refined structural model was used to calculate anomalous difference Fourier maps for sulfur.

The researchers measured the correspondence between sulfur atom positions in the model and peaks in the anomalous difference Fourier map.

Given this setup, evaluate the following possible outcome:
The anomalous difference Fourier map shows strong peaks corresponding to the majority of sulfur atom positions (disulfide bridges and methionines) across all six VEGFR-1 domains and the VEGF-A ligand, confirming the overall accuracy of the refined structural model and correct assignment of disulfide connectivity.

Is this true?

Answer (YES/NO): YES